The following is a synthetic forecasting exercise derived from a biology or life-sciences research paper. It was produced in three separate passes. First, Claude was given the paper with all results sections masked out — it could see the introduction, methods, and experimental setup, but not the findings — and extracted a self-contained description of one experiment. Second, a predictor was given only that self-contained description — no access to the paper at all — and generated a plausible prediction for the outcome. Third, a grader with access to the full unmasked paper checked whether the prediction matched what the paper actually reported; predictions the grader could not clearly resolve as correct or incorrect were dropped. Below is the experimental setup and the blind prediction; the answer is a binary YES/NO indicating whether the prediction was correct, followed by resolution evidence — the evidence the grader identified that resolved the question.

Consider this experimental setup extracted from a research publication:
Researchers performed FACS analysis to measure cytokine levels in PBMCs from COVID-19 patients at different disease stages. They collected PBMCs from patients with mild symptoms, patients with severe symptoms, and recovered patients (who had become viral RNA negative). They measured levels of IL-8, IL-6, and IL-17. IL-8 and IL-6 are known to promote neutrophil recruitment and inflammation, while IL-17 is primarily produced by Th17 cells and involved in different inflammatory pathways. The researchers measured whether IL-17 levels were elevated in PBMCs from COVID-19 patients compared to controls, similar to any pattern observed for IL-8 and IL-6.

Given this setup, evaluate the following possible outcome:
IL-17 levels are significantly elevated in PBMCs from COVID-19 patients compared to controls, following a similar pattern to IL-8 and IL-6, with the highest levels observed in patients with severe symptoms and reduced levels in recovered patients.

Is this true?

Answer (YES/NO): NO